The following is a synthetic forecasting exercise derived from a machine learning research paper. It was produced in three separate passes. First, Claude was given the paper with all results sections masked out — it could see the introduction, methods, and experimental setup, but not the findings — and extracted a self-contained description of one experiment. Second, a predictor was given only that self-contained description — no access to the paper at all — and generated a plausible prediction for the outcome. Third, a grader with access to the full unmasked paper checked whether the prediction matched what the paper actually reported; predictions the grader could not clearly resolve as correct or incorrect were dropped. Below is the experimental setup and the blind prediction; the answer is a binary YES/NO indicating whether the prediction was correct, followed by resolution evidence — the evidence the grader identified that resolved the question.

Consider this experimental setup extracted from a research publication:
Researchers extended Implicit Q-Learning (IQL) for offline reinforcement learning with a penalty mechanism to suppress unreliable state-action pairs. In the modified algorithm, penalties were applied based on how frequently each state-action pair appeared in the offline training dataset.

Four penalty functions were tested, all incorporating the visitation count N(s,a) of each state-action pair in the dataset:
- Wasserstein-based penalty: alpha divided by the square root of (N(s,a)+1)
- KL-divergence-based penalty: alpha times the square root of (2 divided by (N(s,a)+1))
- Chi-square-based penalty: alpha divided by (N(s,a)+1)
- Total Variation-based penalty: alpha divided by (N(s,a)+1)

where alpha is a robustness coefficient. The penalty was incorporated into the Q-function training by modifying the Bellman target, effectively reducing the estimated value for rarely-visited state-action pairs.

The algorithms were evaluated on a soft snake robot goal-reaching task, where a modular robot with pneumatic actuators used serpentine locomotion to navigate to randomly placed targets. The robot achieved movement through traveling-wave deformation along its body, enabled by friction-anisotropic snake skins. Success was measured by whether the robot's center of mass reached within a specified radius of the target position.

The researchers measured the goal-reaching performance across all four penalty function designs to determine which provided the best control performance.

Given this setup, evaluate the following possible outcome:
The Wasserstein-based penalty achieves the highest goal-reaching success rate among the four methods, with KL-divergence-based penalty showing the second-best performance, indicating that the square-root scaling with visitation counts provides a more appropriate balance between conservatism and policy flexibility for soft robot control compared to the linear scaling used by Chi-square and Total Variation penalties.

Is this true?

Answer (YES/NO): NO